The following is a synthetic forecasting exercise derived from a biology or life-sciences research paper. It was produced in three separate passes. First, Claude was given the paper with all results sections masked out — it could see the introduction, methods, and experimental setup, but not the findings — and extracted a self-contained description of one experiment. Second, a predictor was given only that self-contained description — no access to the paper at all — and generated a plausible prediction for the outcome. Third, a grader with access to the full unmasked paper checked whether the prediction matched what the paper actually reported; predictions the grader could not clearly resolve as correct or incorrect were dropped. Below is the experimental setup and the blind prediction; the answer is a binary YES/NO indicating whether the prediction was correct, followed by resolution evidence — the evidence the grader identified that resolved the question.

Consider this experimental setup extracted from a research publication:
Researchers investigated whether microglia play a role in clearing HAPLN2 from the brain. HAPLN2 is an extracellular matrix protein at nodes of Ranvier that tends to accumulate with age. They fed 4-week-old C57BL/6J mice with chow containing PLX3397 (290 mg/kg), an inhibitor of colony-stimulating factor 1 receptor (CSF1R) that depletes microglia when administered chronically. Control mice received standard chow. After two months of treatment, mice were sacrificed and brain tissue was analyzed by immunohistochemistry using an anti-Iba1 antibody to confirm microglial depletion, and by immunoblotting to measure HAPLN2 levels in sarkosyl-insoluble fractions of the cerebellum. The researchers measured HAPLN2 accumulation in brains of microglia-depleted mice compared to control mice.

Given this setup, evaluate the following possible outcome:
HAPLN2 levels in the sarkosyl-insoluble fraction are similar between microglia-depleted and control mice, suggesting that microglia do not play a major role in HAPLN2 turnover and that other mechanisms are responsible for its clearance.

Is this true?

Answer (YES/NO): NO